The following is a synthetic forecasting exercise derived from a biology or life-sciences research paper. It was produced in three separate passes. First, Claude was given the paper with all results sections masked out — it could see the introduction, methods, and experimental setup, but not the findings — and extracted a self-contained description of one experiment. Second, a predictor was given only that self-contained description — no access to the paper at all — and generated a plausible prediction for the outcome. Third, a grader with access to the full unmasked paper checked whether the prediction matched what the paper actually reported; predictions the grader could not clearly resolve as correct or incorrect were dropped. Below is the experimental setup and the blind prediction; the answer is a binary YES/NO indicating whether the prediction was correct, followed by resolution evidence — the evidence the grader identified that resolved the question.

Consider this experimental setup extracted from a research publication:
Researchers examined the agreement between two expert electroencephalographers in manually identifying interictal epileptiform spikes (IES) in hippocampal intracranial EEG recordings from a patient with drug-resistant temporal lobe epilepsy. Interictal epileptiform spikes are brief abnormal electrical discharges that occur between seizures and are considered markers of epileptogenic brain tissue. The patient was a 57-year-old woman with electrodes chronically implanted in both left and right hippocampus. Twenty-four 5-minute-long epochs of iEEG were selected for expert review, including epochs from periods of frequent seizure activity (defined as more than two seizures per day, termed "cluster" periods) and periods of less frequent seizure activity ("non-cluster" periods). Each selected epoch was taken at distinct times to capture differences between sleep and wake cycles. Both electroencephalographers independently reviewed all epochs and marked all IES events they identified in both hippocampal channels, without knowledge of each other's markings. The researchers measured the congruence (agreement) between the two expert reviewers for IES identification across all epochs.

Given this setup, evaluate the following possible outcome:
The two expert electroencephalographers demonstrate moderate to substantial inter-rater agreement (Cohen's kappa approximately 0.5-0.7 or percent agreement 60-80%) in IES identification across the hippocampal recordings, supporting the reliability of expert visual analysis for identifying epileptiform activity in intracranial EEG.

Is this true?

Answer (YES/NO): NO